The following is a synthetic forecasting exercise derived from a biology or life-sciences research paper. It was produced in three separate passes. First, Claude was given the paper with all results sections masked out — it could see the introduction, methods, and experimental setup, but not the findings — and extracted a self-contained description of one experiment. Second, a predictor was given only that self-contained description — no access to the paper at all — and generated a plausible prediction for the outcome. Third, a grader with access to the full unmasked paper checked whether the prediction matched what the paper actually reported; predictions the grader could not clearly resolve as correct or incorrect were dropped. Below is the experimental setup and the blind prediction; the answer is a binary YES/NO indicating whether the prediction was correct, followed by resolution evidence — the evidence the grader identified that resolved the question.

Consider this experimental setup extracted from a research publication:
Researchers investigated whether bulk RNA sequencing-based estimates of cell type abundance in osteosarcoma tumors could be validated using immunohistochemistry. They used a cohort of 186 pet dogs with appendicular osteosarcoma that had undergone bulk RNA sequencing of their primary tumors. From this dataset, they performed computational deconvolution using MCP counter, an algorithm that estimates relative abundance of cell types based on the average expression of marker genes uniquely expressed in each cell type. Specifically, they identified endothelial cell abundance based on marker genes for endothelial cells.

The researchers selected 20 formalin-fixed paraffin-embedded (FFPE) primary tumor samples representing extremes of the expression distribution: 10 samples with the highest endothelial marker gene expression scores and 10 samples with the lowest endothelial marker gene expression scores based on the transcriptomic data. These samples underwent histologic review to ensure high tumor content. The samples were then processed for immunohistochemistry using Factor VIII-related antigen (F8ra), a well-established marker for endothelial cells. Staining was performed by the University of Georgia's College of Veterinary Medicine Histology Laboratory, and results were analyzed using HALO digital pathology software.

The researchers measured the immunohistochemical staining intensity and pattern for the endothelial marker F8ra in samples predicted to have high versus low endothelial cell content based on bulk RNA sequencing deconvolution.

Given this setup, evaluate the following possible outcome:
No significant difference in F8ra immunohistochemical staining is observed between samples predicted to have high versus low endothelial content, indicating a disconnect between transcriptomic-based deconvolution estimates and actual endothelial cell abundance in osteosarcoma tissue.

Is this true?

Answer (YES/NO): NO